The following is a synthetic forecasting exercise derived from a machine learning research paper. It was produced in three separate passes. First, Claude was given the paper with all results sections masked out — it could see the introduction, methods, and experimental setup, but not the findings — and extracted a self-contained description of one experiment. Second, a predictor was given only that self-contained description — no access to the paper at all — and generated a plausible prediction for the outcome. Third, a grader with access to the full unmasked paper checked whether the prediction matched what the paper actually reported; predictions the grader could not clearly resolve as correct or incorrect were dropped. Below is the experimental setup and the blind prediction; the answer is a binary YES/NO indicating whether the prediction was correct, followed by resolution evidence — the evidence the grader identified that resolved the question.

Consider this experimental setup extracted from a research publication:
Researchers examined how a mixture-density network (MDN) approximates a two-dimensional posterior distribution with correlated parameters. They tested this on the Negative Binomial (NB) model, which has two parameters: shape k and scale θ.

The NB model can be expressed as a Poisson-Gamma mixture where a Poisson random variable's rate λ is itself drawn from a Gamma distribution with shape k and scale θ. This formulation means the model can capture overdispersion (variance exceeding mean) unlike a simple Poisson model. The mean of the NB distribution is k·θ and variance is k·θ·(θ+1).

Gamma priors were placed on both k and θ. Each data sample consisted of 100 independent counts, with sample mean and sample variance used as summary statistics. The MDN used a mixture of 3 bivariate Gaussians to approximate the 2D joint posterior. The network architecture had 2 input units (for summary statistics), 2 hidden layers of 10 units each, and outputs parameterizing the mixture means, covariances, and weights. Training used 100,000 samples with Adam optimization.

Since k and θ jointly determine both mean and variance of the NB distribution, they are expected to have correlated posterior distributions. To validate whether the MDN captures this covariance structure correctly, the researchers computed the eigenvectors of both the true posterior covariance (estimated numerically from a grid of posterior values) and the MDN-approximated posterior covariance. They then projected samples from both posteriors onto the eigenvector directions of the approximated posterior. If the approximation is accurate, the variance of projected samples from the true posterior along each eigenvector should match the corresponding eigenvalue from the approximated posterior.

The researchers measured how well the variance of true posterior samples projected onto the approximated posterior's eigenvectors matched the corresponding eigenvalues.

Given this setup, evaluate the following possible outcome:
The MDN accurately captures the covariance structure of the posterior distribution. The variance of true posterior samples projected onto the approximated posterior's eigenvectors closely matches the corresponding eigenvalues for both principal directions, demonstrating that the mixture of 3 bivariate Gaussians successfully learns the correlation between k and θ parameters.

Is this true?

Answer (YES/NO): NO